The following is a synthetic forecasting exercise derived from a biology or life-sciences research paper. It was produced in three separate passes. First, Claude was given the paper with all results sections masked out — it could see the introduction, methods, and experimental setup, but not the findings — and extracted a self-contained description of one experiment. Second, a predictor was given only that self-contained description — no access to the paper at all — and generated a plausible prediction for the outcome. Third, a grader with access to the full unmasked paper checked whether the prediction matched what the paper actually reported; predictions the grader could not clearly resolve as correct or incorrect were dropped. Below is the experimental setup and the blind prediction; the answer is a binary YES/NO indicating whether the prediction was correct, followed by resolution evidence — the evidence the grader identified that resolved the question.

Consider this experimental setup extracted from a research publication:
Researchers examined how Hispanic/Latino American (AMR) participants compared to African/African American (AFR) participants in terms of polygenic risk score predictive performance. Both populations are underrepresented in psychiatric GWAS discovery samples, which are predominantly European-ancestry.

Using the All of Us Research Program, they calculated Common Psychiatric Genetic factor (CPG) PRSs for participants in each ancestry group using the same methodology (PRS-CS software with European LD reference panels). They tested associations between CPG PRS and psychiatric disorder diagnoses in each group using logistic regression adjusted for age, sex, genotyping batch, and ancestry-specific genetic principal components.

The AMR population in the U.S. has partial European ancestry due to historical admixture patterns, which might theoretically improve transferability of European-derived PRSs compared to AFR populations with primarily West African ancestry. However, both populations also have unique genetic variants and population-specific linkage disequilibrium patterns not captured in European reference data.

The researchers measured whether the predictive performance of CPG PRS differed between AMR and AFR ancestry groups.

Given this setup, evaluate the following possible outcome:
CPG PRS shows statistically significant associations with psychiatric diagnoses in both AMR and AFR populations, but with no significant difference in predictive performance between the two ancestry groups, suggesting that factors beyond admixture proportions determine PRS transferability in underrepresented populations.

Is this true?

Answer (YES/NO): NO